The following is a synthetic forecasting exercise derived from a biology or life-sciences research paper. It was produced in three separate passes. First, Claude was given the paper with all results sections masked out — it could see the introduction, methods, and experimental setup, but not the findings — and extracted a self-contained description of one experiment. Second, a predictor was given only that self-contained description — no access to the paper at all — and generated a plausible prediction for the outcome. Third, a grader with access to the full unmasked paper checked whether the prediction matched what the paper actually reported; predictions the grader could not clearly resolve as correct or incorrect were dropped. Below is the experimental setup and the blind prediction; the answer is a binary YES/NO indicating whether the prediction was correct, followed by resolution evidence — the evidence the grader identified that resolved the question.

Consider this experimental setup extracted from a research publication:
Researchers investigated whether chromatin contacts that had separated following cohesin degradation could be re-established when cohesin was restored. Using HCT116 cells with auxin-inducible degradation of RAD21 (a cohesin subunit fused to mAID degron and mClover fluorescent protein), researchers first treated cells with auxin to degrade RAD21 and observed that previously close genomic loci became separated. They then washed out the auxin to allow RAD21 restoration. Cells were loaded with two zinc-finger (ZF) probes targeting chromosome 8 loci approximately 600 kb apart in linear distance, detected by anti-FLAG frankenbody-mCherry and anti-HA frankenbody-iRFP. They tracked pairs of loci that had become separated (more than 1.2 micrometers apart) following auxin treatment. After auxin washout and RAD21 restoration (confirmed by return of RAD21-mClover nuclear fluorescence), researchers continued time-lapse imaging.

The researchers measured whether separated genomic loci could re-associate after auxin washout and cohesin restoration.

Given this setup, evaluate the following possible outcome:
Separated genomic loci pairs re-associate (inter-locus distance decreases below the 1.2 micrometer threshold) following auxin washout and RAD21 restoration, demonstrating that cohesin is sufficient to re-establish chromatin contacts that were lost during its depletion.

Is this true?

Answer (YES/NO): NO